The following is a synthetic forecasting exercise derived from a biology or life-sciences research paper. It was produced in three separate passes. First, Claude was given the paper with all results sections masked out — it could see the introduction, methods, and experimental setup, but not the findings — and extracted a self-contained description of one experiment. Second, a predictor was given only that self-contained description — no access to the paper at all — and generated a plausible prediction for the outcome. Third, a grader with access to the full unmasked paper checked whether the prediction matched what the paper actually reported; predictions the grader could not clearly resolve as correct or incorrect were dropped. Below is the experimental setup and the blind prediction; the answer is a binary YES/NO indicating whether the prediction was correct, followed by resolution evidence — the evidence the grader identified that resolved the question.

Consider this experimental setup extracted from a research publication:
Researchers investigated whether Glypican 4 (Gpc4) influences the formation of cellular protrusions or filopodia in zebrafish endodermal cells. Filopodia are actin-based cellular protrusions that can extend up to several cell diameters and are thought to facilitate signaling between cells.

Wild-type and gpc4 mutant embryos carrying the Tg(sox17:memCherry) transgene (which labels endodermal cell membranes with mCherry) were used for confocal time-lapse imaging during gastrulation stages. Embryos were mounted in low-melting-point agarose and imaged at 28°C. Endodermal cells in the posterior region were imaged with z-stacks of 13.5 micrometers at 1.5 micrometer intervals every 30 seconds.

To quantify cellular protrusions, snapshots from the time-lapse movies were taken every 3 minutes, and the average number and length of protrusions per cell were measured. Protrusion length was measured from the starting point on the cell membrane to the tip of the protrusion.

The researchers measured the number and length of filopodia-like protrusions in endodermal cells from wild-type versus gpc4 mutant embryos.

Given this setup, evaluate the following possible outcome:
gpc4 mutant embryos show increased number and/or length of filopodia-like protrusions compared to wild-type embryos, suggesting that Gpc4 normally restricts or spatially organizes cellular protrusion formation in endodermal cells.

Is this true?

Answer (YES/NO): NO